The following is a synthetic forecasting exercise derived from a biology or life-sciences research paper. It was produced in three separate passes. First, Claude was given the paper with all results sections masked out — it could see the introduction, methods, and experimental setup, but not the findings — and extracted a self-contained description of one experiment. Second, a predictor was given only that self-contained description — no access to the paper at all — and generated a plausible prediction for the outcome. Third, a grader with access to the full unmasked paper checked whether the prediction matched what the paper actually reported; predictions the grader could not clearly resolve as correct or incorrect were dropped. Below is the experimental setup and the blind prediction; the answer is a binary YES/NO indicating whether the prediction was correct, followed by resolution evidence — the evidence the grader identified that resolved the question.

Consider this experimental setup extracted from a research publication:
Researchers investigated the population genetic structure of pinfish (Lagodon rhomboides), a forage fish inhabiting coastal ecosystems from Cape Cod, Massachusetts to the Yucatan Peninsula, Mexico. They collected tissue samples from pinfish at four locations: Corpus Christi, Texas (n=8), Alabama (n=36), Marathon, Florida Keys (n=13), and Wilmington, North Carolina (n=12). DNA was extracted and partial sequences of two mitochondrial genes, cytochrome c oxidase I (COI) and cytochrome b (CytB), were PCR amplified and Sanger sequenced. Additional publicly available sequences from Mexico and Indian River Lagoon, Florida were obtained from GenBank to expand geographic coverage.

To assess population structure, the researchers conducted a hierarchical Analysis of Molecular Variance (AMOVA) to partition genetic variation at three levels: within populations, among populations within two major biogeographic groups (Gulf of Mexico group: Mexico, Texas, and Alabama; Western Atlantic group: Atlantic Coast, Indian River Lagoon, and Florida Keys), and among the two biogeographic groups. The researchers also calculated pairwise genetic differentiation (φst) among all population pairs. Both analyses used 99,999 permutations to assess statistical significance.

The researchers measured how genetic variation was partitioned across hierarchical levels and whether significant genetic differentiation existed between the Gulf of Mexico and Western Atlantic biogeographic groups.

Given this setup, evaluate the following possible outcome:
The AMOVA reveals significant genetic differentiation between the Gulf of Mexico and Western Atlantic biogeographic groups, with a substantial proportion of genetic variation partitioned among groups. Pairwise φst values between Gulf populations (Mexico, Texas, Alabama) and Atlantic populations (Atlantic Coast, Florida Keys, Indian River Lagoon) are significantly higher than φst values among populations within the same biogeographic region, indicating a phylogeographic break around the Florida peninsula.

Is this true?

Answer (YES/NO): NO